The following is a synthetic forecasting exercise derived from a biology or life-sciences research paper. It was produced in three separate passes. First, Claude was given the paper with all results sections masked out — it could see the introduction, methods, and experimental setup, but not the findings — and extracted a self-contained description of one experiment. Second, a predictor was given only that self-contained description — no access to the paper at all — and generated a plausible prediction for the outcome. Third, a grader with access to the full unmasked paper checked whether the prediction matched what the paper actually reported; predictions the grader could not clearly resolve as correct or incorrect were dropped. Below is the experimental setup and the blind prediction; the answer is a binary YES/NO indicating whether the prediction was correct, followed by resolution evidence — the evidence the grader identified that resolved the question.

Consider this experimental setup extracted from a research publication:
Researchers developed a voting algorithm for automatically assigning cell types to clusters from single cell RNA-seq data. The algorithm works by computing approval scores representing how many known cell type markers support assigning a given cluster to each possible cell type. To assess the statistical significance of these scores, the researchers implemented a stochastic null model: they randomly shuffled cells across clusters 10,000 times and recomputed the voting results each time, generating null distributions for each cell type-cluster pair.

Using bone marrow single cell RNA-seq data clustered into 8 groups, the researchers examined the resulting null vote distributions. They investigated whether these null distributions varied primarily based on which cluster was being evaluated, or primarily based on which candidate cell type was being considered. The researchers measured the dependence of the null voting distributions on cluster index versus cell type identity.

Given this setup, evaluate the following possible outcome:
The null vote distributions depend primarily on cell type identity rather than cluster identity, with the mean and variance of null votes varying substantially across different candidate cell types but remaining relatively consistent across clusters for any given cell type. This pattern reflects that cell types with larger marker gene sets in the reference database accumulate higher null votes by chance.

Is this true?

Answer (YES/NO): YES